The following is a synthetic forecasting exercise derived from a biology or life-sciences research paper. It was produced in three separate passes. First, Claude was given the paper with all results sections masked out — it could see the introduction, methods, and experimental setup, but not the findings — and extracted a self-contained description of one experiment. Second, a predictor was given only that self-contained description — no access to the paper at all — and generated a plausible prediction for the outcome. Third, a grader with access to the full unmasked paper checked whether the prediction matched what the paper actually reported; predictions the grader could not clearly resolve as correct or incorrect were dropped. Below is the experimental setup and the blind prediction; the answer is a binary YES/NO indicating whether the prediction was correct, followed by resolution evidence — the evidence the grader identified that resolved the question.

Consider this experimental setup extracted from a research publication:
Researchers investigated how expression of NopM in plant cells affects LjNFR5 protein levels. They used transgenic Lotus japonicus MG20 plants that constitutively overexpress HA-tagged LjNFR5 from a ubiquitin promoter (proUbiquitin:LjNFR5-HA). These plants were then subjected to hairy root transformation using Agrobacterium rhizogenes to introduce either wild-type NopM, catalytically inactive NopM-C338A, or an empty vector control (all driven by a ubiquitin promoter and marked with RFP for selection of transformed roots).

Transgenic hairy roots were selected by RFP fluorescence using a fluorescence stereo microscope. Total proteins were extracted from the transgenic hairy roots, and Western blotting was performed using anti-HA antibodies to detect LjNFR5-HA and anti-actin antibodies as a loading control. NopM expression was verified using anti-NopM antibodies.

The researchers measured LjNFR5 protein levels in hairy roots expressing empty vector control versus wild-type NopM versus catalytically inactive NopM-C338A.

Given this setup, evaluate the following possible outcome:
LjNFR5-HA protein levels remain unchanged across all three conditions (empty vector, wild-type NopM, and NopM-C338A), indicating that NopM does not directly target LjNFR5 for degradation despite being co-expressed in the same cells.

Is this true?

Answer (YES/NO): NO